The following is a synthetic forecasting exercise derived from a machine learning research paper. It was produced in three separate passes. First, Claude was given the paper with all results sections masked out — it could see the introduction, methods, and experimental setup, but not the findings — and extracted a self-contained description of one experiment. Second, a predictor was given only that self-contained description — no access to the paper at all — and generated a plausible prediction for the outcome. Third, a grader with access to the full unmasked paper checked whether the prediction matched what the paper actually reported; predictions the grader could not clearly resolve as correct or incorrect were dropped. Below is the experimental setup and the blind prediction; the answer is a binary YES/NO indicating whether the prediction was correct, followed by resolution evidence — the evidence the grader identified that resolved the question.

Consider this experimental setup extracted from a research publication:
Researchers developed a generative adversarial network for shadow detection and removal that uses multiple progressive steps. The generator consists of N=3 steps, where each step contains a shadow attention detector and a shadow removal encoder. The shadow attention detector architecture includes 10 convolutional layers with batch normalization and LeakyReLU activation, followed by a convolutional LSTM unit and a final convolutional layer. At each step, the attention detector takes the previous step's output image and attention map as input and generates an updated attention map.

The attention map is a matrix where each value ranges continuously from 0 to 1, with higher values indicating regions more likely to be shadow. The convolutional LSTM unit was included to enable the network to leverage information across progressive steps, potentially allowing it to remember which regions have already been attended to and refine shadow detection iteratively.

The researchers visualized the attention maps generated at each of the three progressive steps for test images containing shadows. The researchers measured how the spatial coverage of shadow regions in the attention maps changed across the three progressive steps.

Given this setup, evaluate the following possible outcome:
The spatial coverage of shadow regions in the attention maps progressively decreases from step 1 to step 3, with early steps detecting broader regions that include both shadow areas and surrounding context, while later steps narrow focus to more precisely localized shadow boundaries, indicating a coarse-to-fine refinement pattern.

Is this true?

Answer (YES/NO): NO